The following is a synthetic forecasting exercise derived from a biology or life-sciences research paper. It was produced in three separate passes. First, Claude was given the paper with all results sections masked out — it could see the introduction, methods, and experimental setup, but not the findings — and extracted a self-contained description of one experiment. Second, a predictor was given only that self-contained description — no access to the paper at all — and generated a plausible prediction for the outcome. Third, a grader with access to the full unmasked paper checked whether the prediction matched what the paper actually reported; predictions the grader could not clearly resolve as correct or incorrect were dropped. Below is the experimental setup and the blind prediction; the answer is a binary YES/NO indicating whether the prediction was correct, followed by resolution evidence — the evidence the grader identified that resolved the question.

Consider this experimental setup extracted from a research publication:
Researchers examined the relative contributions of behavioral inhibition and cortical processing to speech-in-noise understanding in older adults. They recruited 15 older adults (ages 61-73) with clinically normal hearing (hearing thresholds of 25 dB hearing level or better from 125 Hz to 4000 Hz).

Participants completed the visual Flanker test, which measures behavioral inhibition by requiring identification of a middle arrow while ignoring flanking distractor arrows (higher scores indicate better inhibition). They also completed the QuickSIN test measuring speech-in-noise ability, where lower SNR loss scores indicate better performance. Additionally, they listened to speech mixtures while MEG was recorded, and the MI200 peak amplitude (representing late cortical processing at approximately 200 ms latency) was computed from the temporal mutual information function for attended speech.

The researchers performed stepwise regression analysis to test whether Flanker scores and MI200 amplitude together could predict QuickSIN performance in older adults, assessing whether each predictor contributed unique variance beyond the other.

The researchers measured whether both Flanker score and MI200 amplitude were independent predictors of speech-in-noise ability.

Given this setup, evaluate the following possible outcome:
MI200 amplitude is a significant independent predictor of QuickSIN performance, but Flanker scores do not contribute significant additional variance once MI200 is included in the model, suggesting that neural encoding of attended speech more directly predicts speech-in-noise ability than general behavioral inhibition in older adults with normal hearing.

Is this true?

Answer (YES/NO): YES